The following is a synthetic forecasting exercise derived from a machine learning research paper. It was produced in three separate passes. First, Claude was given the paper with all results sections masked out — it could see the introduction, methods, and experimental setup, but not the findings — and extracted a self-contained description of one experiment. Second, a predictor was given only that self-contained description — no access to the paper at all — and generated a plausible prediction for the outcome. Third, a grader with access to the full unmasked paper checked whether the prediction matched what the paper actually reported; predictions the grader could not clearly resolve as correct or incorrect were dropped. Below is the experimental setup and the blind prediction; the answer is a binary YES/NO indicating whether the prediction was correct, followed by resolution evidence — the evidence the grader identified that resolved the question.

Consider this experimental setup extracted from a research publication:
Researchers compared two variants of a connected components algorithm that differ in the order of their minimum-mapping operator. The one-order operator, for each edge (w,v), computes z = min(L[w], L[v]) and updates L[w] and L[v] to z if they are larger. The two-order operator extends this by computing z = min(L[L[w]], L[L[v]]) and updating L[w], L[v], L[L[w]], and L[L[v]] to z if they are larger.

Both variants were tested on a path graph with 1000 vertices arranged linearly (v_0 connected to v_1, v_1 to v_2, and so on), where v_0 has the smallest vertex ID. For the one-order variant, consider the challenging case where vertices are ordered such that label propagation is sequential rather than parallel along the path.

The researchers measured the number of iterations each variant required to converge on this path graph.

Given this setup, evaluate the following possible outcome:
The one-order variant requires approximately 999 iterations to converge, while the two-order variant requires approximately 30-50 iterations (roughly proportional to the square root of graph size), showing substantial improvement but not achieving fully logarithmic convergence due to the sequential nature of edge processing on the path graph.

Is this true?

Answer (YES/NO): NO